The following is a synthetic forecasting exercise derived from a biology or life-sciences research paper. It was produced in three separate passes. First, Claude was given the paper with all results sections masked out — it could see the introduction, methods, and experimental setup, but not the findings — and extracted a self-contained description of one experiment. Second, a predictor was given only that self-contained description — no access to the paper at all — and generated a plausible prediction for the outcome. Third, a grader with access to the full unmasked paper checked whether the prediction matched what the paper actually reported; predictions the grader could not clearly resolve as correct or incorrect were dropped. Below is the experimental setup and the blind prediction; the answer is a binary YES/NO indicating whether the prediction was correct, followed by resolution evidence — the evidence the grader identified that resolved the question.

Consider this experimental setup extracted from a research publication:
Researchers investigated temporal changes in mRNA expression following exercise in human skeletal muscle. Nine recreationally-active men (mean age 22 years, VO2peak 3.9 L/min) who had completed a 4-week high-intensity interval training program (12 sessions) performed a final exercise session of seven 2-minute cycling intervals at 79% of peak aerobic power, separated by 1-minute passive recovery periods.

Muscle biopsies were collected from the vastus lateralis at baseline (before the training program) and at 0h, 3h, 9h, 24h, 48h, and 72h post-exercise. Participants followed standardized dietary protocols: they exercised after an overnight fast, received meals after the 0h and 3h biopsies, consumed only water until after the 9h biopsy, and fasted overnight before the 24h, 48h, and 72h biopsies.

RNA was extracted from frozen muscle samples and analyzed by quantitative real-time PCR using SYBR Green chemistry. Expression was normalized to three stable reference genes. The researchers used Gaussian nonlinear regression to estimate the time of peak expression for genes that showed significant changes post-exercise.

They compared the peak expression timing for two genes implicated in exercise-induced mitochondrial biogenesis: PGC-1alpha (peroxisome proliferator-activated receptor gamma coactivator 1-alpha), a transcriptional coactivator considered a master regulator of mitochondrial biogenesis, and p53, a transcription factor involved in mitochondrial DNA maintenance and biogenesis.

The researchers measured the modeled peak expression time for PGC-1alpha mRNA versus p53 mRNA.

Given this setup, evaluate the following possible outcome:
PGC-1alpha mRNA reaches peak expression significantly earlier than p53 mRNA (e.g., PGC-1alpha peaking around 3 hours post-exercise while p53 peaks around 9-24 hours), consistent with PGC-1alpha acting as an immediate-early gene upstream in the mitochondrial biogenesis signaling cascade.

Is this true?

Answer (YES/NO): NO